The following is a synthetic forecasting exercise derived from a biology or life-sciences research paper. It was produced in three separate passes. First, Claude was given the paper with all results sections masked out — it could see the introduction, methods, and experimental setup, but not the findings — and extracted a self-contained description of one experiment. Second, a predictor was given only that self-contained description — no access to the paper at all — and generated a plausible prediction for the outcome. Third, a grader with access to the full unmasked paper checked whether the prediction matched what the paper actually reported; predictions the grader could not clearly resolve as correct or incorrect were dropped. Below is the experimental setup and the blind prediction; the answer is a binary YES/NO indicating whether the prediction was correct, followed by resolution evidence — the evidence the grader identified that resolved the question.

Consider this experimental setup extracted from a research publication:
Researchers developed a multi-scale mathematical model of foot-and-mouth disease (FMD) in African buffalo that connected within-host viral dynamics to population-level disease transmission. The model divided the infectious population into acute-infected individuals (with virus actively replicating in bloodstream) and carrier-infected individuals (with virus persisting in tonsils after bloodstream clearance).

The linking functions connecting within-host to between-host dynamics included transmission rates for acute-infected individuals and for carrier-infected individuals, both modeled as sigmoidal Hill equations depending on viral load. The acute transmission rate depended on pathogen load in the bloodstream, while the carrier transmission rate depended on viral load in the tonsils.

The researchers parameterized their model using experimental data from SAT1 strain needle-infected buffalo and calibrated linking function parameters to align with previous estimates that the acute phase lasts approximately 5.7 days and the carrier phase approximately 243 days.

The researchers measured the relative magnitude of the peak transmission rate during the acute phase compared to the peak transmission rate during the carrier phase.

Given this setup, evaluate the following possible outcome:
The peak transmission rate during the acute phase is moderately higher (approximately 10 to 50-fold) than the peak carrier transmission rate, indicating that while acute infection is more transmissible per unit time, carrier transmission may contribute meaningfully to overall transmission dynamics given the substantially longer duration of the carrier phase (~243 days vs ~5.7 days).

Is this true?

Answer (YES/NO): NO